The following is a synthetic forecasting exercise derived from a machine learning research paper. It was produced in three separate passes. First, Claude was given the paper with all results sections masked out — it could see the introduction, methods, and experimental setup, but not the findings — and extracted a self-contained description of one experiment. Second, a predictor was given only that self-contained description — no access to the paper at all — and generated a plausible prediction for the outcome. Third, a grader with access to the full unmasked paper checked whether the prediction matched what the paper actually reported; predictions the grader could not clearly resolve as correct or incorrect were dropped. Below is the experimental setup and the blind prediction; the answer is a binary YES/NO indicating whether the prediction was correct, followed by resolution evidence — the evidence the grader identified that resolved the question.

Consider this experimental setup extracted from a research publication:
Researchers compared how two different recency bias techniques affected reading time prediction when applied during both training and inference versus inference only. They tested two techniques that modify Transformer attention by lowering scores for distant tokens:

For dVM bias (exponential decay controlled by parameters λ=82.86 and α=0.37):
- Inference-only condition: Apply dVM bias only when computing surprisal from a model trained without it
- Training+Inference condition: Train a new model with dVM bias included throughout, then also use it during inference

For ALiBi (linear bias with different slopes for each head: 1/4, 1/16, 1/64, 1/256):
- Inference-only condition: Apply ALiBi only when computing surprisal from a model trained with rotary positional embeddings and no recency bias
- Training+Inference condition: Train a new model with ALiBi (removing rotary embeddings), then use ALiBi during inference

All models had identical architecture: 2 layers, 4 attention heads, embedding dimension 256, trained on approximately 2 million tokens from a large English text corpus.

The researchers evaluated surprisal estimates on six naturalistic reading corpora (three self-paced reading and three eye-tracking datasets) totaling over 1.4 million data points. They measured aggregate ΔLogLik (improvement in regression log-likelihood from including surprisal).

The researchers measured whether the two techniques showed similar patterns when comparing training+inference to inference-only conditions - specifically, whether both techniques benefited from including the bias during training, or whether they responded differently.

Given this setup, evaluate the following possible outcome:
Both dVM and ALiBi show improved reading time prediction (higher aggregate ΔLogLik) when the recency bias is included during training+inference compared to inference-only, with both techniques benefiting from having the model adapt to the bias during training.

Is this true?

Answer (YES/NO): NO